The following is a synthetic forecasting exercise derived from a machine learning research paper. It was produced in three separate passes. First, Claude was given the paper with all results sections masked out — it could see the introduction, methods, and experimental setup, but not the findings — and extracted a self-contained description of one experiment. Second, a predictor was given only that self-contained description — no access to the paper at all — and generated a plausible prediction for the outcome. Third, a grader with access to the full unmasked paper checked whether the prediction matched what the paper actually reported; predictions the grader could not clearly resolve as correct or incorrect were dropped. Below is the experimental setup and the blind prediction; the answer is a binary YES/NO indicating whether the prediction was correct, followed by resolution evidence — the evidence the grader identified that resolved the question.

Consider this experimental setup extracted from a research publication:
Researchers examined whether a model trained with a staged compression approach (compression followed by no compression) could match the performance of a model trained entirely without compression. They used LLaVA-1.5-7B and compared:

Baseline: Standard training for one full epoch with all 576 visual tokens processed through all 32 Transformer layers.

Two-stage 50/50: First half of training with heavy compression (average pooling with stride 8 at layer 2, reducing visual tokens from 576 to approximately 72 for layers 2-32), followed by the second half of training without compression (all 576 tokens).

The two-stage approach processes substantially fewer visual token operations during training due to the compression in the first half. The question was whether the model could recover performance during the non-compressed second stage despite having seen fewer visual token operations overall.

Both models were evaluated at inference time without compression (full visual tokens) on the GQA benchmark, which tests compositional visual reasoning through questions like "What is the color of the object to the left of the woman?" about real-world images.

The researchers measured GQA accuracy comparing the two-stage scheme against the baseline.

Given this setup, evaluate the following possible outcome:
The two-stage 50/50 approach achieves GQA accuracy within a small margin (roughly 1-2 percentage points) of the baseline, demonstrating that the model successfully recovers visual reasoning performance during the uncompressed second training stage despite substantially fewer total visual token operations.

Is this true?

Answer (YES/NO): YES